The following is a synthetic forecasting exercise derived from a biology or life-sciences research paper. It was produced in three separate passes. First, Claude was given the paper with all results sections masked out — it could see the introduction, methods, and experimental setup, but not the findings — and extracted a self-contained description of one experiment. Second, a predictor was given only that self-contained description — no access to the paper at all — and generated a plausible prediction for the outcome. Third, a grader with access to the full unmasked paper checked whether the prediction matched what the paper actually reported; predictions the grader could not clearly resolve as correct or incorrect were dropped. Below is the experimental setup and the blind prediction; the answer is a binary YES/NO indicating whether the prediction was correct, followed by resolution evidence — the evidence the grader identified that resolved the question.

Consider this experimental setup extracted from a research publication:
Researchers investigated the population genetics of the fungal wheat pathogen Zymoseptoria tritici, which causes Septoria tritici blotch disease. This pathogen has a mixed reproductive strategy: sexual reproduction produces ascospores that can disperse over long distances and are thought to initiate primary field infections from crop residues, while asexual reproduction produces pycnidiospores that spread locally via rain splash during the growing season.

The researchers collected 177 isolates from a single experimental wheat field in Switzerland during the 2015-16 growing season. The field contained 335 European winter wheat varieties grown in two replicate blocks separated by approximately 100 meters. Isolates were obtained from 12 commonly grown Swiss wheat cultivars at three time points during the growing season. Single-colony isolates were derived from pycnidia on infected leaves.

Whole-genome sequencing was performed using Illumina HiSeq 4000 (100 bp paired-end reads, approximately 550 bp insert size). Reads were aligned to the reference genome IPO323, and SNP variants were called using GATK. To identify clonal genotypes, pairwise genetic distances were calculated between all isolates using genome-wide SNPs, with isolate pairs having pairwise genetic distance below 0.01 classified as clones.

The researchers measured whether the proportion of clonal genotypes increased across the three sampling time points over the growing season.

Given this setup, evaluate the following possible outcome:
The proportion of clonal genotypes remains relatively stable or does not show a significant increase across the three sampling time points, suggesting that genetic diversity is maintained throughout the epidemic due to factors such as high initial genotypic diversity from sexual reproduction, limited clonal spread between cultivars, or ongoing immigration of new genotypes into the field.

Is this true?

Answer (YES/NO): YES